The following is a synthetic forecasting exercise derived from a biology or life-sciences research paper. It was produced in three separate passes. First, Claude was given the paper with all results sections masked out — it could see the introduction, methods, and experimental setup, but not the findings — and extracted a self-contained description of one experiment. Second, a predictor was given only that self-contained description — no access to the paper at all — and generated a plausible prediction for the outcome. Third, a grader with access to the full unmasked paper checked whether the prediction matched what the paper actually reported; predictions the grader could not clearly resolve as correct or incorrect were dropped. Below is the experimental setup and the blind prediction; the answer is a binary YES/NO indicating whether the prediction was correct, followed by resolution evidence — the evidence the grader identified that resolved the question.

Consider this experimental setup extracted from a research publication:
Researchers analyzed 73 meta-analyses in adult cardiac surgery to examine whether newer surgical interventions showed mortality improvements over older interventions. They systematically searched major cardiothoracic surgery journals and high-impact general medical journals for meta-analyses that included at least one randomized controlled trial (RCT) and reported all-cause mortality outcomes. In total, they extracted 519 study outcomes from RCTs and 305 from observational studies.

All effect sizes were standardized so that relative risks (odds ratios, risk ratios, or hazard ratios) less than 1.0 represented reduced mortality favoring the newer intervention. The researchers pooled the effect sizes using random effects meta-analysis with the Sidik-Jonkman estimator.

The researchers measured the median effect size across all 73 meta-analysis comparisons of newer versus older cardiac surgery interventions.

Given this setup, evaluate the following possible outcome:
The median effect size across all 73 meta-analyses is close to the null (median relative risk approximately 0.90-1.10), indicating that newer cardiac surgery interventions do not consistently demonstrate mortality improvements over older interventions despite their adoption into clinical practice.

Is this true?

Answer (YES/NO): YES